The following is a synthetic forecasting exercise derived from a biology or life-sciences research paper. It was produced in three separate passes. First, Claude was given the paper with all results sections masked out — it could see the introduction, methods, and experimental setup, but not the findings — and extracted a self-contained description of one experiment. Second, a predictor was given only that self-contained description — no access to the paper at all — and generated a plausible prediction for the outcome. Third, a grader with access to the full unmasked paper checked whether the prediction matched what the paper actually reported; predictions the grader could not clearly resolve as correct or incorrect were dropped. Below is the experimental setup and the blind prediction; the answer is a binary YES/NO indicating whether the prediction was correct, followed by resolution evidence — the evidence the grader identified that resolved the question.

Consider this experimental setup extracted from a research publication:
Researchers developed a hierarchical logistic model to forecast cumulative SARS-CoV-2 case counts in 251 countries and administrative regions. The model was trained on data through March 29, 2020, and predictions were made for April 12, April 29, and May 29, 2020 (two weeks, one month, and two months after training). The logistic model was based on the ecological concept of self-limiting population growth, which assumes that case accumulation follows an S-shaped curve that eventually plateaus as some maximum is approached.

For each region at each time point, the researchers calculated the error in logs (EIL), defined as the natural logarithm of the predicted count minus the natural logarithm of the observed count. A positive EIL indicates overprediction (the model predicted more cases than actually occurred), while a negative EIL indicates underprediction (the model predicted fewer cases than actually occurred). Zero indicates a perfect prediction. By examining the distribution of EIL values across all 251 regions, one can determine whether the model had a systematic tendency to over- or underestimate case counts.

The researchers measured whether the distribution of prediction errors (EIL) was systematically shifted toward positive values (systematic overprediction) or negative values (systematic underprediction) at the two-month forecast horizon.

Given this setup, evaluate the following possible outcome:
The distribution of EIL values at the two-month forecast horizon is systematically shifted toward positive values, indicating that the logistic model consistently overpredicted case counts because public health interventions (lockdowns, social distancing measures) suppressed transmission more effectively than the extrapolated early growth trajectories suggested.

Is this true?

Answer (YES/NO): NO